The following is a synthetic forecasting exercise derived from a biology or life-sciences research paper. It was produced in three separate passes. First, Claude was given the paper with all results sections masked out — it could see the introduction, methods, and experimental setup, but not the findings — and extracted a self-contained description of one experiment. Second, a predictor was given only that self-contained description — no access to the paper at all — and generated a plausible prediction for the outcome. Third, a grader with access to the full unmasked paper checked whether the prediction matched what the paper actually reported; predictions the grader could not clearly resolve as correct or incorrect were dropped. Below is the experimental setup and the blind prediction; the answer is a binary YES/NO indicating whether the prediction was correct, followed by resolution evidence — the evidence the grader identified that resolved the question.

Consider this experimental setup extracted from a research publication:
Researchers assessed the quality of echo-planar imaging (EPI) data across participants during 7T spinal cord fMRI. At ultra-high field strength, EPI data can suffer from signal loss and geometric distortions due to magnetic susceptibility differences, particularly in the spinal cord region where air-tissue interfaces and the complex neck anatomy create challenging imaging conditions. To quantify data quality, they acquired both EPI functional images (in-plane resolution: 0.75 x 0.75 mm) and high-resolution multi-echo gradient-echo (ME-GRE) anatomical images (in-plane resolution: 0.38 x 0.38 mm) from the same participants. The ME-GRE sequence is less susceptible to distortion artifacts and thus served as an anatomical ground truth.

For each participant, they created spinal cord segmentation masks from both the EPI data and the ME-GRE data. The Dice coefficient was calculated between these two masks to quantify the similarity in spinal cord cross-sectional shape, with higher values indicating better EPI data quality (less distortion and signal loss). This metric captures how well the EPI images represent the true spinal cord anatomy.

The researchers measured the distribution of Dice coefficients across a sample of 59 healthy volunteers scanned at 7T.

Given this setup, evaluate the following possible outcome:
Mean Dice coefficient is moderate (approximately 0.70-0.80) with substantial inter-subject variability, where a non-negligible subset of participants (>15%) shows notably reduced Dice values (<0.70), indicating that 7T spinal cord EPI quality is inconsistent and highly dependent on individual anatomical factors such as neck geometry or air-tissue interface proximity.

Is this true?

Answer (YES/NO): NO